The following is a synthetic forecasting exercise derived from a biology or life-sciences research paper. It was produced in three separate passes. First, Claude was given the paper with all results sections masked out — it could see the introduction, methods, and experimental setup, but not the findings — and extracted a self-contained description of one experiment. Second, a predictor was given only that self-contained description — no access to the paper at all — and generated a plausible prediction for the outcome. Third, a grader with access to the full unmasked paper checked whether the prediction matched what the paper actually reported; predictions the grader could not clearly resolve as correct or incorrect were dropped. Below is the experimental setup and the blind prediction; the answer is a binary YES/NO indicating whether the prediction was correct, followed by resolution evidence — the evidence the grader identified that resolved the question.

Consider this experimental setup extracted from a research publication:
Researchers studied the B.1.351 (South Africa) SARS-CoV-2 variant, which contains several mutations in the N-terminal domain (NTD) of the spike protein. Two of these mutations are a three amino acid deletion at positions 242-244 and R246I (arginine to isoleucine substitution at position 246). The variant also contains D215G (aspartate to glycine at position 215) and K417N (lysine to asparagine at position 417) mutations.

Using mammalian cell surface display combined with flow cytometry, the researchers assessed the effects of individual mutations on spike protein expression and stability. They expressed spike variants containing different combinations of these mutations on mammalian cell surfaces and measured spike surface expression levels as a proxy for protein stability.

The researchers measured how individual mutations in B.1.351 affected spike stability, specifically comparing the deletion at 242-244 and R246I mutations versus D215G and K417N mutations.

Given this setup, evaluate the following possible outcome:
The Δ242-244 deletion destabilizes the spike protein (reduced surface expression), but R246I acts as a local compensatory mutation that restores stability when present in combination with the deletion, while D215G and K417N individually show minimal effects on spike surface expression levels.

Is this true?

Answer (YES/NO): NO